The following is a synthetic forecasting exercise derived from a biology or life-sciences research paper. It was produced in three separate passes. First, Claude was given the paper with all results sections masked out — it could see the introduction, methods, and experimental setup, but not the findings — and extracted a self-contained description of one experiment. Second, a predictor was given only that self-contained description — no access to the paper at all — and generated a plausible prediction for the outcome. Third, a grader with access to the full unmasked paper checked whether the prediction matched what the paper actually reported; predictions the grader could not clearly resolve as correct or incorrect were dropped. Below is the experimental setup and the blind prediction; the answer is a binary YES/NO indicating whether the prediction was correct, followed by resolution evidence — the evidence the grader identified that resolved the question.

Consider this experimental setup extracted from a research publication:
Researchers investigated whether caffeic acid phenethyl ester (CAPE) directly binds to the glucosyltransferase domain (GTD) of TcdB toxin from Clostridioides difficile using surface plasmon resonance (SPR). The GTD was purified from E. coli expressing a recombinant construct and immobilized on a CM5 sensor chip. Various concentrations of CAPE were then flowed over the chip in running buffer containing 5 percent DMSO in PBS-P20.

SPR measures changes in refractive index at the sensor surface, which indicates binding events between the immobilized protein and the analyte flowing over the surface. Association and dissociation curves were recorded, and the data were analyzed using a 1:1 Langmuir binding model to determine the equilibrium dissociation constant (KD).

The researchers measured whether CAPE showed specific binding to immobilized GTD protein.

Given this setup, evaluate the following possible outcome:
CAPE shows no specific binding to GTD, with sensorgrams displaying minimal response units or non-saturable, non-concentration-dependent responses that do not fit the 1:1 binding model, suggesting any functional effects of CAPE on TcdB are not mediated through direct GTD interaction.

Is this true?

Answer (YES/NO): NO